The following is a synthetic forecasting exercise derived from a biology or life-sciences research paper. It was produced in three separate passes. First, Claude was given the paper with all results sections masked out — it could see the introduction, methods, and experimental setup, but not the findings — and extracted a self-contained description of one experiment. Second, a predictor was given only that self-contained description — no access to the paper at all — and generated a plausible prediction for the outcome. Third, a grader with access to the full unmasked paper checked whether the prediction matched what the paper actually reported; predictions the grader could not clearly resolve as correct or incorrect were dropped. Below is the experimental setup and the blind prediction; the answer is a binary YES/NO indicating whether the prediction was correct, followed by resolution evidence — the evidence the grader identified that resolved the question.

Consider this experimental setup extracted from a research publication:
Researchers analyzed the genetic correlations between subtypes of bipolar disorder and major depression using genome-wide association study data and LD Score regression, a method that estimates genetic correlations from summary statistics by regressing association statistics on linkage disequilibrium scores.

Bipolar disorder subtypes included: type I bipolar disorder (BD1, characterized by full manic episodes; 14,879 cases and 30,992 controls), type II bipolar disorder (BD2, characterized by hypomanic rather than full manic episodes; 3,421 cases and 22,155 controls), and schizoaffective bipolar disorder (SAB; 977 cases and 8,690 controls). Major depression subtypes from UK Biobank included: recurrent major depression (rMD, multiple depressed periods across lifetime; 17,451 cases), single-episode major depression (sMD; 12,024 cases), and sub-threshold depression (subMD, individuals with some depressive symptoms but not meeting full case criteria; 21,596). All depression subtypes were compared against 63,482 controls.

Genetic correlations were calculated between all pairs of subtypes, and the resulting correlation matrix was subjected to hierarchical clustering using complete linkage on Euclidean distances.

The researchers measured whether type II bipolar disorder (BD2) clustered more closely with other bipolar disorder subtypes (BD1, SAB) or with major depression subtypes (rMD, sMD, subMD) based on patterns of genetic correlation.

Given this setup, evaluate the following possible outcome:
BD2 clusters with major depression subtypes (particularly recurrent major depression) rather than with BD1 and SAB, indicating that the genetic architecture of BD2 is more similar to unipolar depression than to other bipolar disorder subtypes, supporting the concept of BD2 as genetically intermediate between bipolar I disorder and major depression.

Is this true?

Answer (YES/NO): YES